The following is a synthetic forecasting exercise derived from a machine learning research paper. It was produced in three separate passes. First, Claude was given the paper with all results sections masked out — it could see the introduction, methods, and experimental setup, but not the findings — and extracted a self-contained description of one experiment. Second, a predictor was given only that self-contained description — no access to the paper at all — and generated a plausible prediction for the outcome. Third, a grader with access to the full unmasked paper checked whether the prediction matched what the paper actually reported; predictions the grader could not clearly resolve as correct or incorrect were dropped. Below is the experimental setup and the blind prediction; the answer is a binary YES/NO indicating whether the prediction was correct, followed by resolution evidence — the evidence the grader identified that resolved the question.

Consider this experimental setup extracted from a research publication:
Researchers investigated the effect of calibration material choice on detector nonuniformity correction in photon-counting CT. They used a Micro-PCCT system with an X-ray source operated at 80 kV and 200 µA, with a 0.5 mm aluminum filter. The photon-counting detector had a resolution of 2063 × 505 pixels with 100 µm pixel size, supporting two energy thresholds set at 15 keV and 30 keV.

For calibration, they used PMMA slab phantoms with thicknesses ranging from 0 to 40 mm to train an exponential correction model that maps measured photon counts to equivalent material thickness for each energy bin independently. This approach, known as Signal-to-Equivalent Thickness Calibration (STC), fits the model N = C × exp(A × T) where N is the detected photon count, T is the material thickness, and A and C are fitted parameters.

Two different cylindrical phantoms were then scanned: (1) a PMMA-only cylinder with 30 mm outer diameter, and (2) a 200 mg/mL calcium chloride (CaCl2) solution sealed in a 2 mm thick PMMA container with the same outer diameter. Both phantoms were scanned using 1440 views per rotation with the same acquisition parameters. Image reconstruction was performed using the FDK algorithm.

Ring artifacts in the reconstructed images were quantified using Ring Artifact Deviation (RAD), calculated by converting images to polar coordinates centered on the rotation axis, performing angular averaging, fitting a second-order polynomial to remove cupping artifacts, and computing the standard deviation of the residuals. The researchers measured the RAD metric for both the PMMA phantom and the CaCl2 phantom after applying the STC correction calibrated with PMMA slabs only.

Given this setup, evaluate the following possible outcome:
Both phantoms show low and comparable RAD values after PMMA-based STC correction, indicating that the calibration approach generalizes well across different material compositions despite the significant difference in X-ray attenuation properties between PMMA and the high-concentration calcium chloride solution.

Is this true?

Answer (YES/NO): NO